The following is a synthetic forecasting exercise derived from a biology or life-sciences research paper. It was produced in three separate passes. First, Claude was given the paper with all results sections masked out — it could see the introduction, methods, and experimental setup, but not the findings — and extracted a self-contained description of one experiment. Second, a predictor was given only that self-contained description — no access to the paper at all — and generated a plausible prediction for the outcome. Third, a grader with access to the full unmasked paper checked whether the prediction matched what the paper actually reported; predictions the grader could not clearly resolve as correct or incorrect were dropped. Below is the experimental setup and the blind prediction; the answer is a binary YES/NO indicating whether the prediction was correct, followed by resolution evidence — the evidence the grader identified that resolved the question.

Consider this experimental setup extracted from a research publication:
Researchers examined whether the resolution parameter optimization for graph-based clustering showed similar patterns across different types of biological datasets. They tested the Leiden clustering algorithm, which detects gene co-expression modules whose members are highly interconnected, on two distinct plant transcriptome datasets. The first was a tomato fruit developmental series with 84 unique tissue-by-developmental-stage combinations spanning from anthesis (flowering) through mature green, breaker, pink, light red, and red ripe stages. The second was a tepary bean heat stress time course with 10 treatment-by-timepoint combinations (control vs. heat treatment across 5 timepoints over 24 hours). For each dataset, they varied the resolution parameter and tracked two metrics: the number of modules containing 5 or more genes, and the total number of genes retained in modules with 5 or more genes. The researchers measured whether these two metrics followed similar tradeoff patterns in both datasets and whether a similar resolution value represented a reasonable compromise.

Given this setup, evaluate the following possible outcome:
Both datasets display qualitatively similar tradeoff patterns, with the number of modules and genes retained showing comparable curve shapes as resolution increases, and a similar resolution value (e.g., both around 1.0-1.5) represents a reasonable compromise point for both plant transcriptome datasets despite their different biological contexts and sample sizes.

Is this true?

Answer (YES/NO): NO